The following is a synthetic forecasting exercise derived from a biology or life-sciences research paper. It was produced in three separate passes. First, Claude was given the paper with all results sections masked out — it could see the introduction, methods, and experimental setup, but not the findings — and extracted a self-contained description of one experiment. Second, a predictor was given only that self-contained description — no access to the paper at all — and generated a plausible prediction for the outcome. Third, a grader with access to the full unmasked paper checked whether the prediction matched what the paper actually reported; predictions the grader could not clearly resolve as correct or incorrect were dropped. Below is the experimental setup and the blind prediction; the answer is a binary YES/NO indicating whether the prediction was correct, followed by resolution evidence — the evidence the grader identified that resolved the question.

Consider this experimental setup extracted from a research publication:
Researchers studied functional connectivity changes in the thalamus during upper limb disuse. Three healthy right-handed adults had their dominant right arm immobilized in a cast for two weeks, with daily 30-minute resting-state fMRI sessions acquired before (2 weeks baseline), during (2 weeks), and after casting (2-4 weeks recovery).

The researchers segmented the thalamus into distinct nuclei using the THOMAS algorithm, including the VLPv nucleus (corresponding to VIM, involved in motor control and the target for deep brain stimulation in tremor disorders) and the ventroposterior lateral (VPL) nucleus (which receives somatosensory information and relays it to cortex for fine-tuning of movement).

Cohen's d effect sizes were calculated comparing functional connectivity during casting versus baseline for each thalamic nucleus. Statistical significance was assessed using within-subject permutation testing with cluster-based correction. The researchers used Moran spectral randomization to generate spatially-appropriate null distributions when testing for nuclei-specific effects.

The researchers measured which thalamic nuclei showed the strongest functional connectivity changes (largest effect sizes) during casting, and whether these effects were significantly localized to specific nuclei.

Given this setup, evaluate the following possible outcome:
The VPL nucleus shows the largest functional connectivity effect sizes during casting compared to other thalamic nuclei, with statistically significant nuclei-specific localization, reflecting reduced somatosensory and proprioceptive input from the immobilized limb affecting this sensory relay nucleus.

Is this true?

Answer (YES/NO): NO